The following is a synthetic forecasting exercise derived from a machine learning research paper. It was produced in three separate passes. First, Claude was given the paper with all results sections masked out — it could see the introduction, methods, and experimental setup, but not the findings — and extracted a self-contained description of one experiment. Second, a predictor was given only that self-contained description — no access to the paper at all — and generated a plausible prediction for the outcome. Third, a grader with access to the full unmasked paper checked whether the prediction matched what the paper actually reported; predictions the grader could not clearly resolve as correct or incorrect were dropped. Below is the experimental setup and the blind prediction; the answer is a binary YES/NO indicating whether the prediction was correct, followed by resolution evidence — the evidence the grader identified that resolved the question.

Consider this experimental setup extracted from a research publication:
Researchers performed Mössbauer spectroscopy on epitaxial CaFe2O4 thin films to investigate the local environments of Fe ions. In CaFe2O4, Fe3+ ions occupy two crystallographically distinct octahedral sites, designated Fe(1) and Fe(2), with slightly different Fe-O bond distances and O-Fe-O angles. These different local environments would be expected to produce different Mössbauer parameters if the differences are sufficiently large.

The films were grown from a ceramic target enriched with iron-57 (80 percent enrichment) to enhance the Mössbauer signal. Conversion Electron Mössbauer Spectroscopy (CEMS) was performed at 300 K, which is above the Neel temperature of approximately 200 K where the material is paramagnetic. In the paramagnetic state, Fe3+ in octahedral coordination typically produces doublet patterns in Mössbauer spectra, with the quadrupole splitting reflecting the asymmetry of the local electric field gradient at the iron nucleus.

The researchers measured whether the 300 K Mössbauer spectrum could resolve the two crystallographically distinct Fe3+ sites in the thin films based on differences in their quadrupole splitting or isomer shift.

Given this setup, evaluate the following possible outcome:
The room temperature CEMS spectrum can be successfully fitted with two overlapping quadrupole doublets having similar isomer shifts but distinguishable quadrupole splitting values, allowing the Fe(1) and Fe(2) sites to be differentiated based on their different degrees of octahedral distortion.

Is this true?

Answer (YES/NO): YES